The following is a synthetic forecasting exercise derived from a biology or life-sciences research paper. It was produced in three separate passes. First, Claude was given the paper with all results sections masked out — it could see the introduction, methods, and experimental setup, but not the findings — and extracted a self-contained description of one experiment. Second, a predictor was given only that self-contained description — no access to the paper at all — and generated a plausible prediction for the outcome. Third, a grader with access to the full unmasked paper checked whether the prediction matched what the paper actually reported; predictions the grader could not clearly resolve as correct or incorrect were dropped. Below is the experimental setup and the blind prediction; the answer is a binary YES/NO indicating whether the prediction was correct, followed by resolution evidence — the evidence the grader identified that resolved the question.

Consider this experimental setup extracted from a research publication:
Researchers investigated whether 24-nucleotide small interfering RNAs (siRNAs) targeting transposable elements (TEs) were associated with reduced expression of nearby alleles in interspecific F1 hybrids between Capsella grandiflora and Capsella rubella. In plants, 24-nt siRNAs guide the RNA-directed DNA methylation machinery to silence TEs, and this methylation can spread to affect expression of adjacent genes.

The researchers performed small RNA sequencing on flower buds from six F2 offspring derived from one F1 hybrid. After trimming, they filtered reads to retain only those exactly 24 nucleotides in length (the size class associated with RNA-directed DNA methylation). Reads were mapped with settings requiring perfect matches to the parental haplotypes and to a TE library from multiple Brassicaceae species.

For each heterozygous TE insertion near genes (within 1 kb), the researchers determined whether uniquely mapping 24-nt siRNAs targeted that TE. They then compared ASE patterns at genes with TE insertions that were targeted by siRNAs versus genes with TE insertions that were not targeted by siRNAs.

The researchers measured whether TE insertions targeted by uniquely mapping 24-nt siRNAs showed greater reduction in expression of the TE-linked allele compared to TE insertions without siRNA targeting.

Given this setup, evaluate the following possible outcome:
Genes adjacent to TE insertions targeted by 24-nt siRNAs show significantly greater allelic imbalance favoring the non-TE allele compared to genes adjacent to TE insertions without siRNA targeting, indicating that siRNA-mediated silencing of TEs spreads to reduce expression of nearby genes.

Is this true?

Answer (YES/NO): YES